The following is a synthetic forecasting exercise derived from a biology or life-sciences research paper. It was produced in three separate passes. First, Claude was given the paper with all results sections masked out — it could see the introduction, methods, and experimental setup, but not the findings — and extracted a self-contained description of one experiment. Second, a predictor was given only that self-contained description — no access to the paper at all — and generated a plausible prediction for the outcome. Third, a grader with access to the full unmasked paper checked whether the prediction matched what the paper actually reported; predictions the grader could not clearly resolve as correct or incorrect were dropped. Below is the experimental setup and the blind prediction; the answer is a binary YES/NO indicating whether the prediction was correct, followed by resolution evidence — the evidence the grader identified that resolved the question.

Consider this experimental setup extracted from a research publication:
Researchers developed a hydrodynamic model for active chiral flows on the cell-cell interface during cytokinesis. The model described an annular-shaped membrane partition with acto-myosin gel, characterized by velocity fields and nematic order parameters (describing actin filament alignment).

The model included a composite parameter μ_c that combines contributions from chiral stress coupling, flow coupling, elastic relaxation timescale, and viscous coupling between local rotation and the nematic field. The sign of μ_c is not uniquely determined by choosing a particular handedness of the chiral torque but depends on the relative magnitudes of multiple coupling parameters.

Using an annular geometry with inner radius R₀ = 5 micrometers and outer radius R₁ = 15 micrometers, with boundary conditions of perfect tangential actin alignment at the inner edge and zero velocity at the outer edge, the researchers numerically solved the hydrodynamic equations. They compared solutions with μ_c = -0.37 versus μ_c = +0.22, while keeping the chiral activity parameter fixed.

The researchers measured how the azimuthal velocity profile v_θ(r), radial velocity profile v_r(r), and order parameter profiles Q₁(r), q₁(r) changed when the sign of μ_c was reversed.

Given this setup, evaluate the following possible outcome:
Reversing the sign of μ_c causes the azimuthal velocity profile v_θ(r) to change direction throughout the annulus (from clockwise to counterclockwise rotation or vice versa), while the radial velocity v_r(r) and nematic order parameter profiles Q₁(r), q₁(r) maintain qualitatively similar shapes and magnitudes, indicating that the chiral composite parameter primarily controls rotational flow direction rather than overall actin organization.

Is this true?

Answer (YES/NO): NO